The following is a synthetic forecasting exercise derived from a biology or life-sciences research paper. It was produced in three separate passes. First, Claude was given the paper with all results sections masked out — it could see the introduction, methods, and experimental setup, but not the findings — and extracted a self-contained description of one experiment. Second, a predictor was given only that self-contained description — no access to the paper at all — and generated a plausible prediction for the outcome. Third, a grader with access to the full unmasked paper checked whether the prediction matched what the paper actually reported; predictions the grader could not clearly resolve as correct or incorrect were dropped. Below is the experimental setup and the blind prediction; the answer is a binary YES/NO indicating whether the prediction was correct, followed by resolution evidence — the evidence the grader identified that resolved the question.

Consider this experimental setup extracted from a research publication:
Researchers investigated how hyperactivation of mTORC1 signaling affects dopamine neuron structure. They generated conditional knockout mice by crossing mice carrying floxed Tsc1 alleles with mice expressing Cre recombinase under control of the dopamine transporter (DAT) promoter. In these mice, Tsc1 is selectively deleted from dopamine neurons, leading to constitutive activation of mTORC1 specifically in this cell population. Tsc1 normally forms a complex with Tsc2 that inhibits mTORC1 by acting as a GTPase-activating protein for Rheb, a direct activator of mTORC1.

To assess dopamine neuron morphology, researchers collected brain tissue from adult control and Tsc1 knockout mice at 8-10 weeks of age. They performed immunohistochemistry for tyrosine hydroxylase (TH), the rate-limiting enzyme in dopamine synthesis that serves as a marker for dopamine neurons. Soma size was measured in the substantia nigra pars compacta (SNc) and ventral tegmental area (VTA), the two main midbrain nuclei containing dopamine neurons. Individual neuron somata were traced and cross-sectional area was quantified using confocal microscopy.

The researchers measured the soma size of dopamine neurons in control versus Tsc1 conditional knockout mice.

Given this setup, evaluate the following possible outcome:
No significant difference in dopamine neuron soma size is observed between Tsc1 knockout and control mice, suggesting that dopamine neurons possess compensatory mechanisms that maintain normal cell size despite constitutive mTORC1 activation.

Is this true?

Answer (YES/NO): NO